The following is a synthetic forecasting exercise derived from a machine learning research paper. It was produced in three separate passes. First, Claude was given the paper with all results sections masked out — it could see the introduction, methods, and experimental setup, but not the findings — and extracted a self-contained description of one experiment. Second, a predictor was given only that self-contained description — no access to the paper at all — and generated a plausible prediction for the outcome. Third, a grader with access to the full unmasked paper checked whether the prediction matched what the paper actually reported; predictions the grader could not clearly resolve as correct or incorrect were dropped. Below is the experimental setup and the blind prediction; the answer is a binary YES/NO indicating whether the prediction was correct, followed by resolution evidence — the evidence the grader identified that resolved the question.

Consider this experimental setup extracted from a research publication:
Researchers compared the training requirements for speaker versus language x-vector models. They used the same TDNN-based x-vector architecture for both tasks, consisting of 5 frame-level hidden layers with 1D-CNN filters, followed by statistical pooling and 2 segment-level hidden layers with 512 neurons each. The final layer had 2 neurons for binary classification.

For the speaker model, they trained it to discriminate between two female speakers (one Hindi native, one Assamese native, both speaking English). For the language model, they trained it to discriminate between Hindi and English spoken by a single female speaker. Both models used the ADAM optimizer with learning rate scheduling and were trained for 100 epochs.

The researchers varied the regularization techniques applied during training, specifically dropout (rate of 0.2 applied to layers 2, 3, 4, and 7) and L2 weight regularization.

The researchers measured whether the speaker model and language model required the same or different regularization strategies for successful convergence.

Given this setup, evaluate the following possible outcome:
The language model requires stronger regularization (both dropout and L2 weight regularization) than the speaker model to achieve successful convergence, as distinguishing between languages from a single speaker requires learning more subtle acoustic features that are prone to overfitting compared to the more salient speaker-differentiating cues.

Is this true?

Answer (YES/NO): YES